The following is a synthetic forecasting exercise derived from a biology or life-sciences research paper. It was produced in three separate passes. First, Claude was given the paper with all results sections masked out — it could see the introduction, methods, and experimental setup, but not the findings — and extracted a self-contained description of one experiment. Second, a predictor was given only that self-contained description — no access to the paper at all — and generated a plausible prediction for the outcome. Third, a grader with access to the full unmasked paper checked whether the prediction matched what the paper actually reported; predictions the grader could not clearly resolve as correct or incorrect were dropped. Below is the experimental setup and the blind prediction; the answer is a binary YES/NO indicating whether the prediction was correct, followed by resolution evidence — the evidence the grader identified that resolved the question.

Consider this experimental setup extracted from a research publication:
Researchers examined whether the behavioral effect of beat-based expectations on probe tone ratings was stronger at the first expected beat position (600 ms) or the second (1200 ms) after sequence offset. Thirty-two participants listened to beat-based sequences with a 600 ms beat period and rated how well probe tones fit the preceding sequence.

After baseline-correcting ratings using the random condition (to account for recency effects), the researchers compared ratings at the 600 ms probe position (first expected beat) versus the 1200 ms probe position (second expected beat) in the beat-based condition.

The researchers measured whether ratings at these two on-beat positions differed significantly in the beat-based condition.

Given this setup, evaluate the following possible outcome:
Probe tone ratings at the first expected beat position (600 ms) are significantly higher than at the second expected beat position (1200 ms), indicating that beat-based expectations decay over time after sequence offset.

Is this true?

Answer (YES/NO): YES